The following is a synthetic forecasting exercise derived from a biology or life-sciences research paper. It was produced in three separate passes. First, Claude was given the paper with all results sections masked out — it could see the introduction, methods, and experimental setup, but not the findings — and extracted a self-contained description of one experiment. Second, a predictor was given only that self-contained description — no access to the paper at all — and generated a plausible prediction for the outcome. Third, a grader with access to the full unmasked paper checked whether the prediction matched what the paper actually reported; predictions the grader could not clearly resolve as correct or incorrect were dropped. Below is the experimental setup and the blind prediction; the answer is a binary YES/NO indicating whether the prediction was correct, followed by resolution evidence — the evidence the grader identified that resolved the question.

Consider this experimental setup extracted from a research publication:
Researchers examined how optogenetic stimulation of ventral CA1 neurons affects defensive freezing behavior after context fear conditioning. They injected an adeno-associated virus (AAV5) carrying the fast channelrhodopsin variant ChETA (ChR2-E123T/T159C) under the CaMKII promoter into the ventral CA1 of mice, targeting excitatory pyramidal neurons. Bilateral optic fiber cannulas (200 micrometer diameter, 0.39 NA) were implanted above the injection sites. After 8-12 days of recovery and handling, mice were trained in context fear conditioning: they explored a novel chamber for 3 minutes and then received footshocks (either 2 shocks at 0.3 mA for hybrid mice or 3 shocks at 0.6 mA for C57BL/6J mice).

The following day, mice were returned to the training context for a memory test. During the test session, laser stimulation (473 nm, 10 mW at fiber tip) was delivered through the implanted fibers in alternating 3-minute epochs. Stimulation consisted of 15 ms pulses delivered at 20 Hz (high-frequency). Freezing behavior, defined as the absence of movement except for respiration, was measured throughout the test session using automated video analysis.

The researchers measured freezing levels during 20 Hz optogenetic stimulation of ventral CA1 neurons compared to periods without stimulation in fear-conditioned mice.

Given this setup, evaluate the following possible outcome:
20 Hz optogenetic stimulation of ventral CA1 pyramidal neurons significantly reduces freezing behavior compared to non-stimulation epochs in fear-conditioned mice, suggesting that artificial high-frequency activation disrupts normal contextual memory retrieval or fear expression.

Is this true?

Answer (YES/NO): YES